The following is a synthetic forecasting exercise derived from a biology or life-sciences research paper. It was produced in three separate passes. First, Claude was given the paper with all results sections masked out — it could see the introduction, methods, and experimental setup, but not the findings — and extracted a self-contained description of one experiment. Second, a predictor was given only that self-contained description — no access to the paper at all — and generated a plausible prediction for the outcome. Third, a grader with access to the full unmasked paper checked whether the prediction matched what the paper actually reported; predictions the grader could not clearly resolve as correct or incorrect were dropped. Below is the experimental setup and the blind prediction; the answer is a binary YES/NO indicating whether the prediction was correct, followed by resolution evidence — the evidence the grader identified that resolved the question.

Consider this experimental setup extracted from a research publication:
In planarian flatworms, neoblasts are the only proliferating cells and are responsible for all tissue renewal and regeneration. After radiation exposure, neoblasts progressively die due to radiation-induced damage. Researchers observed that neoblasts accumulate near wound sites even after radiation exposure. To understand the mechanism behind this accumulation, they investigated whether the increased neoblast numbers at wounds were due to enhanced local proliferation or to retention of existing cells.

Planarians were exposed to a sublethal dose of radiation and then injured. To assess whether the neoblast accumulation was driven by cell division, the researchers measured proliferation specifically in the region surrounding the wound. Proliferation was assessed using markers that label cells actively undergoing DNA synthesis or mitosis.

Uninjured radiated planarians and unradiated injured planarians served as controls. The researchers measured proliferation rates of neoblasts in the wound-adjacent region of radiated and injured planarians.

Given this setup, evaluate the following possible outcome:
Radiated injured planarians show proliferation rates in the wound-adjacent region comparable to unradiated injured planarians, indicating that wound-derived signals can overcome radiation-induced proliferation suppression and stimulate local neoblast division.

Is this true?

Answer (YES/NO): NO